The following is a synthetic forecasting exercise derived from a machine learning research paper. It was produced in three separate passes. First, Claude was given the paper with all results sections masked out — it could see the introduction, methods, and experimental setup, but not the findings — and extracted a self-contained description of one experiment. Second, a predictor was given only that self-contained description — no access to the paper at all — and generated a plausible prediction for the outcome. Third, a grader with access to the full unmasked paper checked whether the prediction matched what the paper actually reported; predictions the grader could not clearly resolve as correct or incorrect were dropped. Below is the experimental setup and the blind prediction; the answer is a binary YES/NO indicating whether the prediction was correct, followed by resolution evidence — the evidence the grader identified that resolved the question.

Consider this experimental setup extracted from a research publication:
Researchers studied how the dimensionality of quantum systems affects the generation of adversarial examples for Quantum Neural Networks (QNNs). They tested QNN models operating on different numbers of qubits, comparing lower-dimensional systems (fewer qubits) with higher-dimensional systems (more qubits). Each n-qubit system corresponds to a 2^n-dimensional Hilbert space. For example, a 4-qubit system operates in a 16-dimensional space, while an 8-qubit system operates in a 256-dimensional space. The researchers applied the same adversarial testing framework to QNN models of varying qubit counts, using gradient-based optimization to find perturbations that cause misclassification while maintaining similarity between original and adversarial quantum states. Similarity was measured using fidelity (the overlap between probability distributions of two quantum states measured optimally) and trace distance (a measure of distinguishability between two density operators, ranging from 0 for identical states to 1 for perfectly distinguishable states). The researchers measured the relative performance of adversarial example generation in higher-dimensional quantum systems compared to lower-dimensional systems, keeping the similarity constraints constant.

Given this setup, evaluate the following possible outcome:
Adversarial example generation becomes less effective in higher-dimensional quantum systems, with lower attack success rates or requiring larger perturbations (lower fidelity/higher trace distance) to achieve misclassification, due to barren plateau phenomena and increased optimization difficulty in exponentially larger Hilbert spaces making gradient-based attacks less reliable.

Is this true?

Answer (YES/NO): NO